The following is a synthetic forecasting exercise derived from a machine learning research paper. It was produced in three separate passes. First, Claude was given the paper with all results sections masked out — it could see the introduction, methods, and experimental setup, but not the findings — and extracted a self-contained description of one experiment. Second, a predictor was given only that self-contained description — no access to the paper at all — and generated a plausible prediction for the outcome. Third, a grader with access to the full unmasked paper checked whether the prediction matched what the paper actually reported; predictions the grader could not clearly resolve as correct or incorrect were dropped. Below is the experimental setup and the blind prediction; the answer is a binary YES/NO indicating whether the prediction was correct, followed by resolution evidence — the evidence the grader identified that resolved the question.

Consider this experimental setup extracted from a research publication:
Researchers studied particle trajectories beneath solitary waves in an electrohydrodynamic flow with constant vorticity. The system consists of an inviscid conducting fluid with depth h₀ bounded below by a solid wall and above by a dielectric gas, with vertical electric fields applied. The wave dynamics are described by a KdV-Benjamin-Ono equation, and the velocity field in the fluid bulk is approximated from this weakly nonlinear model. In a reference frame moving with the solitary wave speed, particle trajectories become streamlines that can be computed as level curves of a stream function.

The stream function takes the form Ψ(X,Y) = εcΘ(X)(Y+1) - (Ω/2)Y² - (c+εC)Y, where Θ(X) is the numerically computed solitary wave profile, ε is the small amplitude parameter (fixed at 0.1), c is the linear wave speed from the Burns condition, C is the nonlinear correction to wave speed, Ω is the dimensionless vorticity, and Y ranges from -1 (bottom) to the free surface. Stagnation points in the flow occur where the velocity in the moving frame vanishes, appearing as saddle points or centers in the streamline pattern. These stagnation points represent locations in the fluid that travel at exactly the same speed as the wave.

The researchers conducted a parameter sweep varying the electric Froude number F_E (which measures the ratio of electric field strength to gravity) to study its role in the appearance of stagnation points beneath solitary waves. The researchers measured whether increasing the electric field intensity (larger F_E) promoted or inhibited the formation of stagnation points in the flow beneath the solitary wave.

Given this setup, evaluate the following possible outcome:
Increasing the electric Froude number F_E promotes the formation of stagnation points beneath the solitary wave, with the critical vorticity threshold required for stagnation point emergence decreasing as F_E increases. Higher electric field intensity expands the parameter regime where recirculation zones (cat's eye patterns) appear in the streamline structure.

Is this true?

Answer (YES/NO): YES